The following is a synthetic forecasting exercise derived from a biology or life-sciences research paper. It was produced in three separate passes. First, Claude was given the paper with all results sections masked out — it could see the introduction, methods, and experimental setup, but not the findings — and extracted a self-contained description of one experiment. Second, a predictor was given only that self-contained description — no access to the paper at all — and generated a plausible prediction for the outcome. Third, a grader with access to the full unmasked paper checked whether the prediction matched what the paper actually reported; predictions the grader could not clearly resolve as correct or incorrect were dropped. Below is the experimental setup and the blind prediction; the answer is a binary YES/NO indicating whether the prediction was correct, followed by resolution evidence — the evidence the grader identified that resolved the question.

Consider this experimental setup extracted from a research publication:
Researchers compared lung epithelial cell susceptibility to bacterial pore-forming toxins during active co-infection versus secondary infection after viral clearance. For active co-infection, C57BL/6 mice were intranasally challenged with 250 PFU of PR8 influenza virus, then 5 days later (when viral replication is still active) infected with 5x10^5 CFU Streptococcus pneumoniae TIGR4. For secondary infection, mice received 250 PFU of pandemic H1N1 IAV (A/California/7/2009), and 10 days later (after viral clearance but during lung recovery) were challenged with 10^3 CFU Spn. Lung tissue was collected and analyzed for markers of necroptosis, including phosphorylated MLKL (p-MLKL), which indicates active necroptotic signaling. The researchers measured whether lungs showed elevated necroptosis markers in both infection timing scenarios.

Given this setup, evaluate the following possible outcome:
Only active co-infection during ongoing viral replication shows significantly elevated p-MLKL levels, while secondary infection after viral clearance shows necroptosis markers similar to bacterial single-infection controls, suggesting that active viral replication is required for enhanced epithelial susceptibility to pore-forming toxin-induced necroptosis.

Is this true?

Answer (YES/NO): NO